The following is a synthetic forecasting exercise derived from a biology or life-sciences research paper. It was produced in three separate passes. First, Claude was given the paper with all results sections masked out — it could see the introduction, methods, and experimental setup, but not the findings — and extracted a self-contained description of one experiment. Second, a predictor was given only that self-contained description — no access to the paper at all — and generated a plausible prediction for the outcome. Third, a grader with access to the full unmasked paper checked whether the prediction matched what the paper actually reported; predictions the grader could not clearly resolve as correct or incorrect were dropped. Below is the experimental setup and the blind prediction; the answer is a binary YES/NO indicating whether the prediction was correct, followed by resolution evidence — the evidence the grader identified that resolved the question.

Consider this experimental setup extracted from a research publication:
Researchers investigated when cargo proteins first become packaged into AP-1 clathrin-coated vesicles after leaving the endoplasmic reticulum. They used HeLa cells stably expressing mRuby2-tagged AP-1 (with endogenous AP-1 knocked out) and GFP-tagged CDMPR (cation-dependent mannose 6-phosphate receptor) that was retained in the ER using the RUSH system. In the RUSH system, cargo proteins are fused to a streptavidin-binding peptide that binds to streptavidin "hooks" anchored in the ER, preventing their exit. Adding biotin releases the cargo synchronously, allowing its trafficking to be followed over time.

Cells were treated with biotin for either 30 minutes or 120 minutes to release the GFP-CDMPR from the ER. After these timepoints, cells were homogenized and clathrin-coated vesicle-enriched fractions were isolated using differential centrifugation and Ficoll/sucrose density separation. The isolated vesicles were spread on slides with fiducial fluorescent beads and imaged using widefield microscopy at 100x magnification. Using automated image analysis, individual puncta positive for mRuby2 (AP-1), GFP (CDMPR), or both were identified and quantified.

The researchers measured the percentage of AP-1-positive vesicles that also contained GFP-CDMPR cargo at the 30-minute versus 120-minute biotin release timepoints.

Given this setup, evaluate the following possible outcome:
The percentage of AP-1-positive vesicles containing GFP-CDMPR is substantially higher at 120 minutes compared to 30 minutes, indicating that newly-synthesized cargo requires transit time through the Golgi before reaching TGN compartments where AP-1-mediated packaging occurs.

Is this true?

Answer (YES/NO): YES